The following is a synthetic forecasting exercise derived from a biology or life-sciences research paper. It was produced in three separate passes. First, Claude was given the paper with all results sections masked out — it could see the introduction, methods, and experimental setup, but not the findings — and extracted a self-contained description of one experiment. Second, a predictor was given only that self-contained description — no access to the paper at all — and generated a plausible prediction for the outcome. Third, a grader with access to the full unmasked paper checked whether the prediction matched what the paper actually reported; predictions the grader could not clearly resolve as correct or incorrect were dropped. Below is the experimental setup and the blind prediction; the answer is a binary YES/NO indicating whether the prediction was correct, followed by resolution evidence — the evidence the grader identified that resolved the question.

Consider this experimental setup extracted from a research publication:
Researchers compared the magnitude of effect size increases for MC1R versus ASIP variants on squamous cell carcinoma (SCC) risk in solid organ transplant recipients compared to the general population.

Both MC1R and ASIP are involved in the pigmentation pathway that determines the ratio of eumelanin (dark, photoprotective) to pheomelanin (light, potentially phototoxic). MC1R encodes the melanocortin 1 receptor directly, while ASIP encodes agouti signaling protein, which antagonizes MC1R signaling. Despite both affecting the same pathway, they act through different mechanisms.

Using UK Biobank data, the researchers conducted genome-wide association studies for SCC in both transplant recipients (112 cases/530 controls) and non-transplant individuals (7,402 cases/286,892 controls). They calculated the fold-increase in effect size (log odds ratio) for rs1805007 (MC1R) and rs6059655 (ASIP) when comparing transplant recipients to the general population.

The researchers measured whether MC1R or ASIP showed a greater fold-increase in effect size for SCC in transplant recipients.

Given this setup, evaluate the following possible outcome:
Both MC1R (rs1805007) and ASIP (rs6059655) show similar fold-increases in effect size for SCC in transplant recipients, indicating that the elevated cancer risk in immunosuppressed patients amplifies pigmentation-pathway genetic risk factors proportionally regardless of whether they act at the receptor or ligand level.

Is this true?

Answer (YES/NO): NO